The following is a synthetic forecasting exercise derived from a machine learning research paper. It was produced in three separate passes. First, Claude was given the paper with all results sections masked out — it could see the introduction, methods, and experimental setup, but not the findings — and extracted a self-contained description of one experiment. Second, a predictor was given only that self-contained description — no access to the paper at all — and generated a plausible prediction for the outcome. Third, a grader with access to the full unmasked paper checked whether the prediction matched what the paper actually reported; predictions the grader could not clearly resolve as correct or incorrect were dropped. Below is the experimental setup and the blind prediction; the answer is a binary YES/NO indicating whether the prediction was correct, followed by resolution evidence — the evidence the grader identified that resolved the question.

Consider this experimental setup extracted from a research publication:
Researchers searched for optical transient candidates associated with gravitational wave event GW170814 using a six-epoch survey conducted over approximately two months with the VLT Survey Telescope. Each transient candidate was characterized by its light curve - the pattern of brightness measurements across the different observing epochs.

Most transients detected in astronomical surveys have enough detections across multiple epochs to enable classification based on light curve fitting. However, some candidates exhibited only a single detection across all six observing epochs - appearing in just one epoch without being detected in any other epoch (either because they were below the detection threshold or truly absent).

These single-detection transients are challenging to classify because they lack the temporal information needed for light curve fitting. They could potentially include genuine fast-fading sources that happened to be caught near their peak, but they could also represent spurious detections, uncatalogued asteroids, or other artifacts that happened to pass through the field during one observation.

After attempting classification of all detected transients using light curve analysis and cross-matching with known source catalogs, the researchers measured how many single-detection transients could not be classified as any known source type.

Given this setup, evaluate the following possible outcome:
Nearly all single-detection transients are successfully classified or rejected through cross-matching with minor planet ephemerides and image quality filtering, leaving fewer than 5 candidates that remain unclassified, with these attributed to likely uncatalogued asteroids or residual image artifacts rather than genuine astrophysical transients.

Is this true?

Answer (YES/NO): NO